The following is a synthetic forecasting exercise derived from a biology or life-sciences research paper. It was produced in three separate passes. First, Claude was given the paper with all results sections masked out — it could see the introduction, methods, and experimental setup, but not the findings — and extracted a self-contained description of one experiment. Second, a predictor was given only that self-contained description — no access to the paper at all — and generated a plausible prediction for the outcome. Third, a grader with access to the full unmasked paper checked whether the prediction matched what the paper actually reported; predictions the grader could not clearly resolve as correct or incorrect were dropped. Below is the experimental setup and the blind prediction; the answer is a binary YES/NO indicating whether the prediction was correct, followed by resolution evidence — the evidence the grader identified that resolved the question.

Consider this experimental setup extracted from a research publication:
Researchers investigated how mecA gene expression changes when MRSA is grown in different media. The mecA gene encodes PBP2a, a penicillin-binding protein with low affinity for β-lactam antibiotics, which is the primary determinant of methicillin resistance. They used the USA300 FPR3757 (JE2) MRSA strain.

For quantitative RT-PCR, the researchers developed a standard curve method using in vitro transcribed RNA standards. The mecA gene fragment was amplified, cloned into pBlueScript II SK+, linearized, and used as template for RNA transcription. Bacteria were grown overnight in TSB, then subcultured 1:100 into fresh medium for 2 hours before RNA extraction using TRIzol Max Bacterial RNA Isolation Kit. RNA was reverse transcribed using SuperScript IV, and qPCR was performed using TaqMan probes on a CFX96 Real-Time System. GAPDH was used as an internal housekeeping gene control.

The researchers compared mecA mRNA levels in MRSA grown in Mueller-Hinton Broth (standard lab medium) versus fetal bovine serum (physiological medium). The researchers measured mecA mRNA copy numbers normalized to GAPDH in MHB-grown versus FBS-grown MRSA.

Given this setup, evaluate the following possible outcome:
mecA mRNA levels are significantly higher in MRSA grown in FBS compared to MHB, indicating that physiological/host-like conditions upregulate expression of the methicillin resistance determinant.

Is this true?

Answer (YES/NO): NO